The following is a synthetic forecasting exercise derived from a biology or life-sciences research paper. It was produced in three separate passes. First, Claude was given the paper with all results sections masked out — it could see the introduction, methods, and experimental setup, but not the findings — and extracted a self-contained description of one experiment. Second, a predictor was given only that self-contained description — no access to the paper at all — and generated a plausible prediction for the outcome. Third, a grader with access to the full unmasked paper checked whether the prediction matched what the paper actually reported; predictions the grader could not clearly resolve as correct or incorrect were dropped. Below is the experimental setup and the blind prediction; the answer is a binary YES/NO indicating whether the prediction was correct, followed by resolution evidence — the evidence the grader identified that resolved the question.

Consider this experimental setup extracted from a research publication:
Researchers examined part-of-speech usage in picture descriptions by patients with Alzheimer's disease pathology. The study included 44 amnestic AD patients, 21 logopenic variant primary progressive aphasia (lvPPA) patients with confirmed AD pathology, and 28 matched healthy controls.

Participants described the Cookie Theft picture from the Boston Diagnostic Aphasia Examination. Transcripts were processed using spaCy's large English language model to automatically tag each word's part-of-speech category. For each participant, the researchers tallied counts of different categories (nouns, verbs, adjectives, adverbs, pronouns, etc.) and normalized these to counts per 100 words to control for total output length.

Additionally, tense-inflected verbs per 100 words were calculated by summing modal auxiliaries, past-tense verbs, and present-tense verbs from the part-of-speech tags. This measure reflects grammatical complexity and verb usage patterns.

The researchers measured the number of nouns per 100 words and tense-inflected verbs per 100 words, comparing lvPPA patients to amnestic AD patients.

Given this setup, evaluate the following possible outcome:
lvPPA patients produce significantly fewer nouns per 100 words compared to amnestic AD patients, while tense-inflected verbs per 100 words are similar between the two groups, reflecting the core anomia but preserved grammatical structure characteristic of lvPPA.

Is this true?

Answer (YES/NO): NO